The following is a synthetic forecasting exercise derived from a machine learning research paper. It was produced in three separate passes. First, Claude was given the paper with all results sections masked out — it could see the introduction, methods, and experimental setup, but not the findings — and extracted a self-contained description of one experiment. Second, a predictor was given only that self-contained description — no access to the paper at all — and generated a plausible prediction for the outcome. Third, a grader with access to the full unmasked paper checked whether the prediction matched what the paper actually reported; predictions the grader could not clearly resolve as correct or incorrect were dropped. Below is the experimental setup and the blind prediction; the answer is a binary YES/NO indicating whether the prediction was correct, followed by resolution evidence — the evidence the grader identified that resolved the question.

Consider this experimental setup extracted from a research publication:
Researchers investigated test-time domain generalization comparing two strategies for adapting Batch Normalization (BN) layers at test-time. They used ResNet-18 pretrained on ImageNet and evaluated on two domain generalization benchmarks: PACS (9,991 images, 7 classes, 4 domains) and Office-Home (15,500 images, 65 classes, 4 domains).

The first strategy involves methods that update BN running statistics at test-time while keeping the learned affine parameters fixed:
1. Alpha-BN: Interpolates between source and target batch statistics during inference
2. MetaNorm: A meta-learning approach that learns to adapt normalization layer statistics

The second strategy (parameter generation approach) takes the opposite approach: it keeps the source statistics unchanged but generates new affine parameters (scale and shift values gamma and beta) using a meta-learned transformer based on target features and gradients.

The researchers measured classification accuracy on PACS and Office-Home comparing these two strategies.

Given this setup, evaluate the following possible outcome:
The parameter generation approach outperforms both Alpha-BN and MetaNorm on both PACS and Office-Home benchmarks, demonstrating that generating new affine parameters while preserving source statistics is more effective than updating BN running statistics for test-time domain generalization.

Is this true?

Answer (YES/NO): NO